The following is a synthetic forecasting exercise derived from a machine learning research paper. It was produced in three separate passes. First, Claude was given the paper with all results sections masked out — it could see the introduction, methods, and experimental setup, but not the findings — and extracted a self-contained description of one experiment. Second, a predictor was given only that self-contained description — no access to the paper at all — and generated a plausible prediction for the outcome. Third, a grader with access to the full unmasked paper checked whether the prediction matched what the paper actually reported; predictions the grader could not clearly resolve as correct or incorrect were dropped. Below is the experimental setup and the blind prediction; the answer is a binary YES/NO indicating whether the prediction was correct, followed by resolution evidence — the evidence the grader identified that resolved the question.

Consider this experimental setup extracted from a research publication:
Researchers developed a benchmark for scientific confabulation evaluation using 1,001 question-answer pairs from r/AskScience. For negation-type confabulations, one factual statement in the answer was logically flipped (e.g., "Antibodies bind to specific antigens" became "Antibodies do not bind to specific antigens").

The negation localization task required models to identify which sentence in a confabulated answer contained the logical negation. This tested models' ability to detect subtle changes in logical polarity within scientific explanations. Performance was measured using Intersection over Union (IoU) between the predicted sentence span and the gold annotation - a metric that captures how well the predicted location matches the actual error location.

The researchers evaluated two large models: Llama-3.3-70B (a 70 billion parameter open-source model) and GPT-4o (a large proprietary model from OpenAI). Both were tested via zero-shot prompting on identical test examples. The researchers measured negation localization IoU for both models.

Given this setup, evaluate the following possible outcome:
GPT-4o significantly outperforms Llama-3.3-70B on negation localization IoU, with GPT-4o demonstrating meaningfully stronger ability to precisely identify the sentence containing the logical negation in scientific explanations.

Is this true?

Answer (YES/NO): NO